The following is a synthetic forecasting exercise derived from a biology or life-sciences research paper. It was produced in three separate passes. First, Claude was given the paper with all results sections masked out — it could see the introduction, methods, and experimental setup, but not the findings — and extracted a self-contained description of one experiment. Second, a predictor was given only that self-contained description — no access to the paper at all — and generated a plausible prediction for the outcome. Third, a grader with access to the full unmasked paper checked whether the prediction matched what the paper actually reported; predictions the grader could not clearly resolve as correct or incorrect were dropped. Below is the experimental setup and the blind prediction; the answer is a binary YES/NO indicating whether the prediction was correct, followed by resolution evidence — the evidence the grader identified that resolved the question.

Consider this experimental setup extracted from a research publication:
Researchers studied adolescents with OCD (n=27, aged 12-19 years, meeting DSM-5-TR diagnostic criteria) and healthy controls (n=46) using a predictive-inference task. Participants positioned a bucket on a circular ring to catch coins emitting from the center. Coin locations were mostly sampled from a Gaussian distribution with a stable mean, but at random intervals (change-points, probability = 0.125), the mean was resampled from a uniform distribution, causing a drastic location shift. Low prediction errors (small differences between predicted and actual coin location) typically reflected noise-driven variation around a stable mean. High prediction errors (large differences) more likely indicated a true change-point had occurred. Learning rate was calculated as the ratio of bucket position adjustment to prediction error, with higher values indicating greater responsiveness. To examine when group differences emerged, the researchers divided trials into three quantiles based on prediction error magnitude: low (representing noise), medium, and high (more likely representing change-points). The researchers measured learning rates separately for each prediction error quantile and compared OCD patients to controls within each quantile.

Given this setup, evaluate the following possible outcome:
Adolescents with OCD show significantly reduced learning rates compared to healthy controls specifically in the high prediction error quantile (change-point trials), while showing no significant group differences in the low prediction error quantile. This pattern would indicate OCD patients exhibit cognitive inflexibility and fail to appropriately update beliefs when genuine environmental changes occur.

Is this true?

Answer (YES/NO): NO